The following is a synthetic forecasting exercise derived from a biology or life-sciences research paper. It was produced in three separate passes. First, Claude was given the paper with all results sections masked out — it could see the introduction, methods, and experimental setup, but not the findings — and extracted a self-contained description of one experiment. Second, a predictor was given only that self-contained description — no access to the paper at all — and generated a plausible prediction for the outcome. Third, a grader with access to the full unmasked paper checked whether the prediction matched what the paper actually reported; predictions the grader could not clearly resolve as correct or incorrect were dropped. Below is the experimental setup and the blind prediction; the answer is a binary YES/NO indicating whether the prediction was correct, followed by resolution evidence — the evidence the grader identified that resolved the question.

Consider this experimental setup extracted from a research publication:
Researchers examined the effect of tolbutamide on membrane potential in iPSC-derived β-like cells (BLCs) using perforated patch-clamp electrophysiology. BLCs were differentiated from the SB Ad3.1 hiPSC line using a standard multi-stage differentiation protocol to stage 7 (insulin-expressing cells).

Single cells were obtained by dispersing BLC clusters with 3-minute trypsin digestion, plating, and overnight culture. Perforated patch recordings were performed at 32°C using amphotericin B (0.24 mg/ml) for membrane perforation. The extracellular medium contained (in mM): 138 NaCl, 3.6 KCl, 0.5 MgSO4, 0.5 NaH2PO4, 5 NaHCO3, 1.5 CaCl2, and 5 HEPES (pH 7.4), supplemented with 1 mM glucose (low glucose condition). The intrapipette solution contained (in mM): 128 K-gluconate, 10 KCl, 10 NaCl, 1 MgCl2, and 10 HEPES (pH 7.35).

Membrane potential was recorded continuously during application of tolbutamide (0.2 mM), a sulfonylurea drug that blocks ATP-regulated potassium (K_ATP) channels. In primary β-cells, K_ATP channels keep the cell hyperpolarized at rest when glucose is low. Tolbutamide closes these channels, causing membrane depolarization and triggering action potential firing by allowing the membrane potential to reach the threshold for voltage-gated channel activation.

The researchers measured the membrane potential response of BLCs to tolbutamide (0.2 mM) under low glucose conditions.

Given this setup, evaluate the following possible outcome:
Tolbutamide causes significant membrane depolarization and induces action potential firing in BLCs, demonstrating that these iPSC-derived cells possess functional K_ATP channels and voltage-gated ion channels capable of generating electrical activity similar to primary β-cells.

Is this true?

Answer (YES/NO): NO